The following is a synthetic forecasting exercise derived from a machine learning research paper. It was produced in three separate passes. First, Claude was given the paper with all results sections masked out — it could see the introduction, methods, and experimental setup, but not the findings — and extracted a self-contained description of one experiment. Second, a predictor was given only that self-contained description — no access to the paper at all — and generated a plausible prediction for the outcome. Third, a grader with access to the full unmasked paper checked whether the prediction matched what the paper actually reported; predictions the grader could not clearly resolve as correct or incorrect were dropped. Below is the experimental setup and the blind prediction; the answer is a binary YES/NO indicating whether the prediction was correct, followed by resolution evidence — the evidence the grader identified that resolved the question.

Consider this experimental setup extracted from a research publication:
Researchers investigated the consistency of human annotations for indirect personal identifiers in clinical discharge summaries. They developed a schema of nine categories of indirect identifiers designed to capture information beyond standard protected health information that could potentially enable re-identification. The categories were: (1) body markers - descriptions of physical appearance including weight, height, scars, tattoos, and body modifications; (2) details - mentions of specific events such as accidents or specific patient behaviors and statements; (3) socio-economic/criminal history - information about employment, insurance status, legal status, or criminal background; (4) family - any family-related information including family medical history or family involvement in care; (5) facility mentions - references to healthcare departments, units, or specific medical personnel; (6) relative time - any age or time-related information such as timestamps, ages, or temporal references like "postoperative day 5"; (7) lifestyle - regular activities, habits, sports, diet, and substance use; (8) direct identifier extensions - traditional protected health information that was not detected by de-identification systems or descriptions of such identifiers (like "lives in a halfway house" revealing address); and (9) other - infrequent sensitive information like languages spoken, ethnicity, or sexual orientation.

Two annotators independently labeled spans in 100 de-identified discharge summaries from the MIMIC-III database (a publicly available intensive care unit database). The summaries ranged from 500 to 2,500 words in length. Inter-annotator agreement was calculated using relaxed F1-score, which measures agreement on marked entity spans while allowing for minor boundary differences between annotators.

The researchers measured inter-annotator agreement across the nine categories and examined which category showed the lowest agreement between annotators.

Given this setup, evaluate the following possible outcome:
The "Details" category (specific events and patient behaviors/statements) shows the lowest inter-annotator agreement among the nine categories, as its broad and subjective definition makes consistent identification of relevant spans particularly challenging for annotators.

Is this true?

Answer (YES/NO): NO